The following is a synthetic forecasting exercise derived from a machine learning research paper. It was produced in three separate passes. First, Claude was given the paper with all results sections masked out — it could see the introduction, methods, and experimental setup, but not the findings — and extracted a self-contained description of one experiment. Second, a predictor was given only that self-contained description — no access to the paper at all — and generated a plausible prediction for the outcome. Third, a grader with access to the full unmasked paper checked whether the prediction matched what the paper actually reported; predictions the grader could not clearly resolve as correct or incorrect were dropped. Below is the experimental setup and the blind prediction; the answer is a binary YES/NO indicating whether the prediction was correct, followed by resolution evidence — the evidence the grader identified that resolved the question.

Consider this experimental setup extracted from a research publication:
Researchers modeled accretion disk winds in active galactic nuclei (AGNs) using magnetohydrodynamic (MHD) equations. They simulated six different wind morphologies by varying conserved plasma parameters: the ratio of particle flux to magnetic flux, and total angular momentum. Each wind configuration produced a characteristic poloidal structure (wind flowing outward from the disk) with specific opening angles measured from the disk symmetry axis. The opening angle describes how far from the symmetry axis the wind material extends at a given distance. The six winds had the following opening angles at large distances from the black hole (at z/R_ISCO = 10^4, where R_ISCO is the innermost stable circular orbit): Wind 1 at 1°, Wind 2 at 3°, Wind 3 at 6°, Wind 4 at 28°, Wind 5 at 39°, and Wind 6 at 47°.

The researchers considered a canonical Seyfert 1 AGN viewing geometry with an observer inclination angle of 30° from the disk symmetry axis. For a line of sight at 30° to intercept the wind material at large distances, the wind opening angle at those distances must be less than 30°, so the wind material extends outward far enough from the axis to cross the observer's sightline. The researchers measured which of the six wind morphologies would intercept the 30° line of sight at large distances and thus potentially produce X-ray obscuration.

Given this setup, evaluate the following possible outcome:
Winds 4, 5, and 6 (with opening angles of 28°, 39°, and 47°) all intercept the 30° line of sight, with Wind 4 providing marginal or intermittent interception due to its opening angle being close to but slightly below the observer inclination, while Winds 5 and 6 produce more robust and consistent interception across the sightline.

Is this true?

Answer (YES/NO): NO